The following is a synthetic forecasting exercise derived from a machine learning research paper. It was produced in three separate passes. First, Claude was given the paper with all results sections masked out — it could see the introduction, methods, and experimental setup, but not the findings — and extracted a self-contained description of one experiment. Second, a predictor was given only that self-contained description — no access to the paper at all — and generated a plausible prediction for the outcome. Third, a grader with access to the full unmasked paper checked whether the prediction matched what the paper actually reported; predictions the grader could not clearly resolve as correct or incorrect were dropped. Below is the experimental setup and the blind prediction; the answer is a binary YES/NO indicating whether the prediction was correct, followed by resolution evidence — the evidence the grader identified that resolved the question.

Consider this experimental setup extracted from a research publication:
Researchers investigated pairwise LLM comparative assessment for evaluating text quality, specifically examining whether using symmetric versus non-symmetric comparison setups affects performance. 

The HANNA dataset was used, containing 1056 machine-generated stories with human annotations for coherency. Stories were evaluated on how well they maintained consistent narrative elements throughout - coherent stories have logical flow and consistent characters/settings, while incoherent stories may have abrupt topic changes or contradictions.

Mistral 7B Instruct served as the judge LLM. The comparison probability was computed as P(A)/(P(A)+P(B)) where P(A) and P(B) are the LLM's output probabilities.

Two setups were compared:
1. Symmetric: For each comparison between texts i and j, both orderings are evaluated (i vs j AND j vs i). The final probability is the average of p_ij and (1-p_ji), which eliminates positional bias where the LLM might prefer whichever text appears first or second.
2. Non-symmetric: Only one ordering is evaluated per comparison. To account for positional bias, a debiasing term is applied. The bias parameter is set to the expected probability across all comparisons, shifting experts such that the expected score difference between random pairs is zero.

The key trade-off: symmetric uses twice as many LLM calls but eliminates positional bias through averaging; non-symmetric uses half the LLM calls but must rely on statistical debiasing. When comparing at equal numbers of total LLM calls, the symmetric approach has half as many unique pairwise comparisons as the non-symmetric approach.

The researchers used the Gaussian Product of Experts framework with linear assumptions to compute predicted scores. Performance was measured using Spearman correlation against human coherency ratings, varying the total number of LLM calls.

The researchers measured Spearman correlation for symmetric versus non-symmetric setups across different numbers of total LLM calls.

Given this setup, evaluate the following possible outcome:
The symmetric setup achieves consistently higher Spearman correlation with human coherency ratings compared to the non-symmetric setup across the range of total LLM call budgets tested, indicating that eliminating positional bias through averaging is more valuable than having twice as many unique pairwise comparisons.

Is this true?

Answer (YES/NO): NO